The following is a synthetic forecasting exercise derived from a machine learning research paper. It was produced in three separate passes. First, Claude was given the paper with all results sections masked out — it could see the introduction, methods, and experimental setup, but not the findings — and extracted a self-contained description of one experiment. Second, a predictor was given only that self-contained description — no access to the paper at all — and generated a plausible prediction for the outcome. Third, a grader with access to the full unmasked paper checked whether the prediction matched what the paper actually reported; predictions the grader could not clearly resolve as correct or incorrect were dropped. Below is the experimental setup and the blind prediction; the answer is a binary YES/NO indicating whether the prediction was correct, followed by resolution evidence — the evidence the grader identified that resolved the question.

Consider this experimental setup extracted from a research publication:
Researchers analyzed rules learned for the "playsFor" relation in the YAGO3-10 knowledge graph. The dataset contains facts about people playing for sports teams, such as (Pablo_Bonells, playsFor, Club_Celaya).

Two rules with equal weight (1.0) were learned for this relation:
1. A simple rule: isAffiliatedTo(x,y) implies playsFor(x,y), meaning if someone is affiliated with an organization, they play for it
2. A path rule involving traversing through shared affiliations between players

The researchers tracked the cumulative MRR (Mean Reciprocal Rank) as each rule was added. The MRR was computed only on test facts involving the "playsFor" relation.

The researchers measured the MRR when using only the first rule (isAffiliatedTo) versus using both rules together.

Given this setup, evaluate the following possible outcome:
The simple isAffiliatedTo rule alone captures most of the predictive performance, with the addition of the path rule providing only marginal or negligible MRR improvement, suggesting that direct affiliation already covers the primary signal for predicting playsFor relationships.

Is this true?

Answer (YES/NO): NO